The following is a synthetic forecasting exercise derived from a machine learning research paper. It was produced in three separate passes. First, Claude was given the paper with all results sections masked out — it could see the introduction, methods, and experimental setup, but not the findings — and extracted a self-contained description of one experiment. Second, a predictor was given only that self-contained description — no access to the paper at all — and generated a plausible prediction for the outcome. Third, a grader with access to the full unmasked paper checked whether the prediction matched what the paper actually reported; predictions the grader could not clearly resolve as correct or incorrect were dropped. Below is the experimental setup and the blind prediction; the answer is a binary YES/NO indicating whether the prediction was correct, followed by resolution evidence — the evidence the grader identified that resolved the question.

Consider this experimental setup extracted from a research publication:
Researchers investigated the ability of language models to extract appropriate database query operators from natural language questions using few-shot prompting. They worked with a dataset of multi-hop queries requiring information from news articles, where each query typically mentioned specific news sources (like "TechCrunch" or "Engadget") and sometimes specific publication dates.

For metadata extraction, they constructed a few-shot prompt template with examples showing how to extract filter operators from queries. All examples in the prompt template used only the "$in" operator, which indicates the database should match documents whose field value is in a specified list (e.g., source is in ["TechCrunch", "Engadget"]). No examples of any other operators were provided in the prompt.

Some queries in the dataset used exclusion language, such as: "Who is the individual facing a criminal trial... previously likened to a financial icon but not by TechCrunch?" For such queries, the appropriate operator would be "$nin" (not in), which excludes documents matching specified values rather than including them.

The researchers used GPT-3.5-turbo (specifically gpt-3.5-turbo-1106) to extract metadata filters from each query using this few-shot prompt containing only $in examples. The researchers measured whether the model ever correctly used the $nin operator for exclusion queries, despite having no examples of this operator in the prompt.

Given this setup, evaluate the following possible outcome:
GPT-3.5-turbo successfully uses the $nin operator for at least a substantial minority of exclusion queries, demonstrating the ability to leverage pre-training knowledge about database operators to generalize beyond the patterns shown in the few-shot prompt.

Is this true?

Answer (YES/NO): NO